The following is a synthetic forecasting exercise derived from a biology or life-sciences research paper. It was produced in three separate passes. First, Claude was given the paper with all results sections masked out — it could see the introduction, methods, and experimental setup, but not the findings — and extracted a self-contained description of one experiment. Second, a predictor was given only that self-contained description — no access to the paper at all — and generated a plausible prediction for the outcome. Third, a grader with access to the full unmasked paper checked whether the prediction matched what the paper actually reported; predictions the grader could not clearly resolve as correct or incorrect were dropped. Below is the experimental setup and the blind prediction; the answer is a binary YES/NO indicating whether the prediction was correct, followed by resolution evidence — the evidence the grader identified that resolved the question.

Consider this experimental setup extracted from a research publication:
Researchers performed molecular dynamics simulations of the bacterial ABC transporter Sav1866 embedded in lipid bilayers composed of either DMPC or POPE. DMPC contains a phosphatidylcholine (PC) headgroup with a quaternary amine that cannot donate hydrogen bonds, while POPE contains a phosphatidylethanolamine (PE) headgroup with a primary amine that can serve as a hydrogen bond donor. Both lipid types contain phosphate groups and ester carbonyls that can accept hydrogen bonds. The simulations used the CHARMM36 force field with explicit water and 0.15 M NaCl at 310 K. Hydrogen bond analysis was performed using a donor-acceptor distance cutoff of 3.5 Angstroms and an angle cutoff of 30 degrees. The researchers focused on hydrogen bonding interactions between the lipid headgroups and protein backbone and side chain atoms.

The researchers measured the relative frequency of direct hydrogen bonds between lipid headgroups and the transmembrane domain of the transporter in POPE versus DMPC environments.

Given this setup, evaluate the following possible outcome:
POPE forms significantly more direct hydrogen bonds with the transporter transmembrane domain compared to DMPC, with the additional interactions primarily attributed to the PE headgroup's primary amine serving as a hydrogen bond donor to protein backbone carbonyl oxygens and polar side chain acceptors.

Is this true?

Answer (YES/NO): NO